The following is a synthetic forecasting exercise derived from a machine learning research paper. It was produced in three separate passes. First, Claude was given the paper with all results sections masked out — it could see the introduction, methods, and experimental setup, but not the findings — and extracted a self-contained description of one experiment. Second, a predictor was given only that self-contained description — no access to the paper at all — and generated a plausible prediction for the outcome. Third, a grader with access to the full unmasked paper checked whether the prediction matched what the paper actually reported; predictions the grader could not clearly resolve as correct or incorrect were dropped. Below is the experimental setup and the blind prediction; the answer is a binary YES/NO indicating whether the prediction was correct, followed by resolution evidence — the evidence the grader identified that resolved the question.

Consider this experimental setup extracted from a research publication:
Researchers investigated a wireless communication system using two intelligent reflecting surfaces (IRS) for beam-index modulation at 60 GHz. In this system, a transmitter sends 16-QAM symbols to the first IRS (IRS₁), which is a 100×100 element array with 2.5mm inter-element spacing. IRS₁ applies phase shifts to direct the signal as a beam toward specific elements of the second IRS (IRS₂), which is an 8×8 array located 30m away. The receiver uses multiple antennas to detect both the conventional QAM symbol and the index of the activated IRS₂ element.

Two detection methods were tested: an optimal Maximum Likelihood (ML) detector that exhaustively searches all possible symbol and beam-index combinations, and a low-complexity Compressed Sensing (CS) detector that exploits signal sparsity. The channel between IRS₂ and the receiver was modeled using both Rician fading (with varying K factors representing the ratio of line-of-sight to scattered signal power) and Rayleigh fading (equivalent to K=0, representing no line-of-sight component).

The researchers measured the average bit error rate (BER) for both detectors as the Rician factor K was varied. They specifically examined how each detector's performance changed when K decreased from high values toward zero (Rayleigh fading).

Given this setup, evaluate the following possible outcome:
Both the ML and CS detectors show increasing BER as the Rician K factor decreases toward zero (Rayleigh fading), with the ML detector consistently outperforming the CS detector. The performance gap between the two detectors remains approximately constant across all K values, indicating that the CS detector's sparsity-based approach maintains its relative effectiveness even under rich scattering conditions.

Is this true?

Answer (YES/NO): NO